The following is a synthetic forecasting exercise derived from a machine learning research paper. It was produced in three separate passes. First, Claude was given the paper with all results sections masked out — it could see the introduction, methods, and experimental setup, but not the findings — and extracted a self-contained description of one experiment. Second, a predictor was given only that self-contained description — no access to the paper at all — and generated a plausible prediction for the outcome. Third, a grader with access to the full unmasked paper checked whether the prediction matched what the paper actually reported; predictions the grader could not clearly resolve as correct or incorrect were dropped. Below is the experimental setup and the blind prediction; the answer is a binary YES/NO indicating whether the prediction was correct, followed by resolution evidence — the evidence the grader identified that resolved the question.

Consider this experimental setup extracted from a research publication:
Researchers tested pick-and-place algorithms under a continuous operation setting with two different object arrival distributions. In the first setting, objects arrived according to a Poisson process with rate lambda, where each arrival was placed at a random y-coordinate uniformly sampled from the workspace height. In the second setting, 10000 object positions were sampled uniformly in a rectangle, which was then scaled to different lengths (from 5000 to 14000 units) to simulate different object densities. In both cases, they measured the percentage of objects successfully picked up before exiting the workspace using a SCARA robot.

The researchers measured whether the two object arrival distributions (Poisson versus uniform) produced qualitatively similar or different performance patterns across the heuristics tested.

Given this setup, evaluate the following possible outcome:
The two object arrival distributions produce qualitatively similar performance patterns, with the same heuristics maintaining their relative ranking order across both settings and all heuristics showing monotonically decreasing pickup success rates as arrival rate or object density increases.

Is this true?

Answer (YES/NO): NO